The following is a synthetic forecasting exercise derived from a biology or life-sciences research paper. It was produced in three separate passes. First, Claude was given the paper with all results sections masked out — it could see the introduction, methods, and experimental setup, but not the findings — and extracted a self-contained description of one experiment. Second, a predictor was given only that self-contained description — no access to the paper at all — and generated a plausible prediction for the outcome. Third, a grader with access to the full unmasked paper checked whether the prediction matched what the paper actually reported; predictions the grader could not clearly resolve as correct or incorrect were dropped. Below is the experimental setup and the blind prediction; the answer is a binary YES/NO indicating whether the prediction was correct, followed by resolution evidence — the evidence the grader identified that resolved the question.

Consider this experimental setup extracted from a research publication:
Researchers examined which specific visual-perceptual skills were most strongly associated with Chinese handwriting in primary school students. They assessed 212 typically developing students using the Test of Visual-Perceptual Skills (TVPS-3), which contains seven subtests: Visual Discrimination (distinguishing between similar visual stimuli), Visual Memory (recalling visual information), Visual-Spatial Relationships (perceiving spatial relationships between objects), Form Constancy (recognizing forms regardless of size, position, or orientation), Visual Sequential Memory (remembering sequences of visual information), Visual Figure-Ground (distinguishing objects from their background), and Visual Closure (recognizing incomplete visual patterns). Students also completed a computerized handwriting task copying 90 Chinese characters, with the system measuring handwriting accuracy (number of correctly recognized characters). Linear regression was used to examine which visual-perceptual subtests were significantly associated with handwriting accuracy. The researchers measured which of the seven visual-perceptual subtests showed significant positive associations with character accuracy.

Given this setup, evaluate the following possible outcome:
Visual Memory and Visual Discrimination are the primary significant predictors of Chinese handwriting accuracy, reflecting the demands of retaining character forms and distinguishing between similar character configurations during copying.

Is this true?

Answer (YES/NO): YES